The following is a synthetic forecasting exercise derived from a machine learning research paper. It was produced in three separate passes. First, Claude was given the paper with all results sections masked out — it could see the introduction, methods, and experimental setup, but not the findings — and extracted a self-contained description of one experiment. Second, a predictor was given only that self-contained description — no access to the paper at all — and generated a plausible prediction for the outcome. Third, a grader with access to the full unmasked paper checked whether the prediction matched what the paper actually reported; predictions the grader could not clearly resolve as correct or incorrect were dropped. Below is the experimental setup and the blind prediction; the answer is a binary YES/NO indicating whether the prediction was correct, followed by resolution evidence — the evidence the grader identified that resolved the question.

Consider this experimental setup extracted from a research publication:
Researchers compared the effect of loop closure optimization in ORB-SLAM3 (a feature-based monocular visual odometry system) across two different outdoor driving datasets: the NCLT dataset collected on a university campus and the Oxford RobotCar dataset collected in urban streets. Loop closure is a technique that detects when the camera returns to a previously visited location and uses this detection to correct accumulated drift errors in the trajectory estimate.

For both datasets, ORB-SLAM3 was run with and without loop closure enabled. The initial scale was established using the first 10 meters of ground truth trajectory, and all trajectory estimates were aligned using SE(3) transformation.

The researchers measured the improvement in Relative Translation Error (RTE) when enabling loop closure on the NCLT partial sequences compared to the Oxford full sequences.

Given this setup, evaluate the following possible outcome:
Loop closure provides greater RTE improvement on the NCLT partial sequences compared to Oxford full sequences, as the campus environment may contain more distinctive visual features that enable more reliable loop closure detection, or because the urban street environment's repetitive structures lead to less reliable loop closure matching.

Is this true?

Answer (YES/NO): NO